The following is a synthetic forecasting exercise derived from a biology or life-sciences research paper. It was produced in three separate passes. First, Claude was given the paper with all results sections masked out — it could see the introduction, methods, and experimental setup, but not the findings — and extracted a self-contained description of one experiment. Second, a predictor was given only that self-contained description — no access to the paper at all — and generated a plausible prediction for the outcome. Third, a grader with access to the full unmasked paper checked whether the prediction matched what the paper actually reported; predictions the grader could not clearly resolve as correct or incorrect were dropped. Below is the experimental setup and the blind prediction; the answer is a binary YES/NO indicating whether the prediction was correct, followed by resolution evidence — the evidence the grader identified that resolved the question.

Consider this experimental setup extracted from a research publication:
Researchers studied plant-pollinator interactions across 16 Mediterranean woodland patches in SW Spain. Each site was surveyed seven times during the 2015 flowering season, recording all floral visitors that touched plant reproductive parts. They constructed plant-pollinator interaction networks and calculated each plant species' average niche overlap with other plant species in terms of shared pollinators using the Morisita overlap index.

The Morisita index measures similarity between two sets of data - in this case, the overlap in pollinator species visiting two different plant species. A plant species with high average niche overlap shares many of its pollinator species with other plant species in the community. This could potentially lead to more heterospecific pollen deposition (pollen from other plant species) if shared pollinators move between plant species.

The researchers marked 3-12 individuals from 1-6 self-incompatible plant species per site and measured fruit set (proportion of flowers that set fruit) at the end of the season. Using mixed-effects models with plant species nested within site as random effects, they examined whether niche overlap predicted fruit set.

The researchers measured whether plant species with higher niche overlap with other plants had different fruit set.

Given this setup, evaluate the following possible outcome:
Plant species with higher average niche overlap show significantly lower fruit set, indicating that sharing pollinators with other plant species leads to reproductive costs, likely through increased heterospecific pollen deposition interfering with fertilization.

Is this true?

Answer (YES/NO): NO